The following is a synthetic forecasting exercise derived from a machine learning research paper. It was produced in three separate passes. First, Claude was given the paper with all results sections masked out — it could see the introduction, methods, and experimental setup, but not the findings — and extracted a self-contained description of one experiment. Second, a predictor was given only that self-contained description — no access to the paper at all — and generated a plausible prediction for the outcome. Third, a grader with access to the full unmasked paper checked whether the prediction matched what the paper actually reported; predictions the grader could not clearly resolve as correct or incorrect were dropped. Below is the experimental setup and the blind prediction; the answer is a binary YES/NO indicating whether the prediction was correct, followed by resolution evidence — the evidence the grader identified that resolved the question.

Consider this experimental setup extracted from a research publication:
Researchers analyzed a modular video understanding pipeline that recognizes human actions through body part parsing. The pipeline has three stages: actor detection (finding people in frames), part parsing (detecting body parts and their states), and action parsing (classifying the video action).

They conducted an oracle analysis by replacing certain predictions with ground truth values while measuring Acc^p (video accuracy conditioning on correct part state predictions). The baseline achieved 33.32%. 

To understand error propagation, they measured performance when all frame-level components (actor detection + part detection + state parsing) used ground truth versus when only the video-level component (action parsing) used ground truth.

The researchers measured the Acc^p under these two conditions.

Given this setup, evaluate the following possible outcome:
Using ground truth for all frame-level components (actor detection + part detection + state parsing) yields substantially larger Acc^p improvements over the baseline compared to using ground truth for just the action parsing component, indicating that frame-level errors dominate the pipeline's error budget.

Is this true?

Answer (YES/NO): YES